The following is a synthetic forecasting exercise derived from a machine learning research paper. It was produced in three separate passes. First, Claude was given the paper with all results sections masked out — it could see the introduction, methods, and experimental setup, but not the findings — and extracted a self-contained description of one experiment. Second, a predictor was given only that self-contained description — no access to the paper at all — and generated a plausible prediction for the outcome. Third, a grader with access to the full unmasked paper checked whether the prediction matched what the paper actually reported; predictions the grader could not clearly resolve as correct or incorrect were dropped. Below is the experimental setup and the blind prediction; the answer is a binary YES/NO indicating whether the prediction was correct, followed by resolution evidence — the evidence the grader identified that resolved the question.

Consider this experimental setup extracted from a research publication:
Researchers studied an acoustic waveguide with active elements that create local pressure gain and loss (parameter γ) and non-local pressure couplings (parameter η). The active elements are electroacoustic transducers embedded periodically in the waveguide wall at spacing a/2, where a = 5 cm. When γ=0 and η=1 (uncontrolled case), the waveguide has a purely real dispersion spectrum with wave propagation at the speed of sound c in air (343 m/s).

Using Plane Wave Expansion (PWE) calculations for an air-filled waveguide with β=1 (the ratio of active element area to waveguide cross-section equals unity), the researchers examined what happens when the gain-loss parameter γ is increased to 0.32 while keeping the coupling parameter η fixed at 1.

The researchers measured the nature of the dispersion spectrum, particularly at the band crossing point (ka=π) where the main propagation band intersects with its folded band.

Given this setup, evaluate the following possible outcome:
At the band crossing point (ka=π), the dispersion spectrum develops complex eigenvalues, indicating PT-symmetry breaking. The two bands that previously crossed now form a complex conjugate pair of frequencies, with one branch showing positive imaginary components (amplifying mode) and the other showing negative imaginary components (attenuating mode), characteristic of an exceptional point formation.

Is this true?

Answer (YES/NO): YES